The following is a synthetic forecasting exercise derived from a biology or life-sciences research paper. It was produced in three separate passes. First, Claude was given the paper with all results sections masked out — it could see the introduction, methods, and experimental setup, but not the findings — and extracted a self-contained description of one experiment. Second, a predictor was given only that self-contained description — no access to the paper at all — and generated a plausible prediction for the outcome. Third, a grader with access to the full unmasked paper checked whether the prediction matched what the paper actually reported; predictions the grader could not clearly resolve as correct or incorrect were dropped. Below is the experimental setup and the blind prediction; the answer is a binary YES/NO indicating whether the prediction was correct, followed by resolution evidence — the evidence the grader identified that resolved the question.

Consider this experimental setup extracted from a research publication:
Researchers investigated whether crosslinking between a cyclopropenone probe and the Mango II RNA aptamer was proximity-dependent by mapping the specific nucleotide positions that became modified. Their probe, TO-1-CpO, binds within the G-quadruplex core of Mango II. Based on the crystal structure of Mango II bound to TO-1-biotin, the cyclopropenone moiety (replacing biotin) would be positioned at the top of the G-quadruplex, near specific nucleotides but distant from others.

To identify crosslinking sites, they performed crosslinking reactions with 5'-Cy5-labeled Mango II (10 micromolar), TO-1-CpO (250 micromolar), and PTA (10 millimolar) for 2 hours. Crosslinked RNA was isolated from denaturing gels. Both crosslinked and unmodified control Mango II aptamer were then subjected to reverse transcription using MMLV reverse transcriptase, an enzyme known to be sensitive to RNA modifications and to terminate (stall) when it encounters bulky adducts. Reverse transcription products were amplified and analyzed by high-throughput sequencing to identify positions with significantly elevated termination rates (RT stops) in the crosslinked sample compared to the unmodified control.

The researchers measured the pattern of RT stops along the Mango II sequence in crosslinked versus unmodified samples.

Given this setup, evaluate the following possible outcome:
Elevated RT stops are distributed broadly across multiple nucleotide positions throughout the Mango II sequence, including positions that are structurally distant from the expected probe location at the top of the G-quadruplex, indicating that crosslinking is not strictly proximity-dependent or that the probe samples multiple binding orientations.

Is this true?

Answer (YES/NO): NO